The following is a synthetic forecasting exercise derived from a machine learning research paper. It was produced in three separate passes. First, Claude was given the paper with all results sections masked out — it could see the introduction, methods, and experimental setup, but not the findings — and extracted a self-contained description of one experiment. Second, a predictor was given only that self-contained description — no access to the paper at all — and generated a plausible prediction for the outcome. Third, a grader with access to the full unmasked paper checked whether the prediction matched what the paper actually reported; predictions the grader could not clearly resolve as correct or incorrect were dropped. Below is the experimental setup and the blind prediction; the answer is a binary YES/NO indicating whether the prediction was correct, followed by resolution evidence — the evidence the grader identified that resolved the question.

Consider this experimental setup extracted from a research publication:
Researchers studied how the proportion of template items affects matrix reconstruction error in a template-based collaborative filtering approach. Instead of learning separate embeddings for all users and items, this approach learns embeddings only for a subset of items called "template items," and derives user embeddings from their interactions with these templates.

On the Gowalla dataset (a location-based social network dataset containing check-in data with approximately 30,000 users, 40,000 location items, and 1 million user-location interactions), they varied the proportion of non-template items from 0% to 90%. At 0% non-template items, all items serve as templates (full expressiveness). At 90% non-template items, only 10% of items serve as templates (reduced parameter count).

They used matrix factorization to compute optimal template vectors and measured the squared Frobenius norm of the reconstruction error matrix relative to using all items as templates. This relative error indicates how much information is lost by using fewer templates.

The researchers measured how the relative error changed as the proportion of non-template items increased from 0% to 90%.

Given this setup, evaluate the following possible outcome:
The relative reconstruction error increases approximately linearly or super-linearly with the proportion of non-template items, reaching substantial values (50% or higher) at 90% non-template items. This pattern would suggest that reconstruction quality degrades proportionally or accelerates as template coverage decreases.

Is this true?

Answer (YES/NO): NO